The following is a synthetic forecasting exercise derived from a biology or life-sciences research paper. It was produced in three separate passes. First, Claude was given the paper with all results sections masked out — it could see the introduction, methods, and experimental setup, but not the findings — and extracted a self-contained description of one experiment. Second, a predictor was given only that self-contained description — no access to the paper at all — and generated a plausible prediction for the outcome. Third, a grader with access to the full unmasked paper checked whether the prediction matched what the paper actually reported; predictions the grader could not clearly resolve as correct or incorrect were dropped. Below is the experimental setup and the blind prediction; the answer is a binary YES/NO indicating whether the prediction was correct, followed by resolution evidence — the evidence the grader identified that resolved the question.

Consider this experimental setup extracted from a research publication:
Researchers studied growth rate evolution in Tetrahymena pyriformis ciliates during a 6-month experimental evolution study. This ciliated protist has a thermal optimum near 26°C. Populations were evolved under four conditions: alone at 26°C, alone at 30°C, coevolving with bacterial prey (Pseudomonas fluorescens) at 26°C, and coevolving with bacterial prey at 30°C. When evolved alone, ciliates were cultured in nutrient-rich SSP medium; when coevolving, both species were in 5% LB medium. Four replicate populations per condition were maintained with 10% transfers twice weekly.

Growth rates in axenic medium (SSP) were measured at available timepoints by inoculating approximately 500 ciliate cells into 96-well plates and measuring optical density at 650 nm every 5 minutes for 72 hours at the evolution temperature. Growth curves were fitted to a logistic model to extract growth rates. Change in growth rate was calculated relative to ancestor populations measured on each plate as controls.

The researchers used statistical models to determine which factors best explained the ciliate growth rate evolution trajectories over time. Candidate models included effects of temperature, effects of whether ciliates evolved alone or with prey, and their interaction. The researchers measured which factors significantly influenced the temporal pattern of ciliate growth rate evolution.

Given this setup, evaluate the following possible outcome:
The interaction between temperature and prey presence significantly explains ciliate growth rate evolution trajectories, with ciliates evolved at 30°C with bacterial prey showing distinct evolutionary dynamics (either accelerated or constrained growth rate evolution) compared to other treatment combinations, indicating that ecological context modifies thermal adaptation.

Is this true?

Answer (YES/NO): NO